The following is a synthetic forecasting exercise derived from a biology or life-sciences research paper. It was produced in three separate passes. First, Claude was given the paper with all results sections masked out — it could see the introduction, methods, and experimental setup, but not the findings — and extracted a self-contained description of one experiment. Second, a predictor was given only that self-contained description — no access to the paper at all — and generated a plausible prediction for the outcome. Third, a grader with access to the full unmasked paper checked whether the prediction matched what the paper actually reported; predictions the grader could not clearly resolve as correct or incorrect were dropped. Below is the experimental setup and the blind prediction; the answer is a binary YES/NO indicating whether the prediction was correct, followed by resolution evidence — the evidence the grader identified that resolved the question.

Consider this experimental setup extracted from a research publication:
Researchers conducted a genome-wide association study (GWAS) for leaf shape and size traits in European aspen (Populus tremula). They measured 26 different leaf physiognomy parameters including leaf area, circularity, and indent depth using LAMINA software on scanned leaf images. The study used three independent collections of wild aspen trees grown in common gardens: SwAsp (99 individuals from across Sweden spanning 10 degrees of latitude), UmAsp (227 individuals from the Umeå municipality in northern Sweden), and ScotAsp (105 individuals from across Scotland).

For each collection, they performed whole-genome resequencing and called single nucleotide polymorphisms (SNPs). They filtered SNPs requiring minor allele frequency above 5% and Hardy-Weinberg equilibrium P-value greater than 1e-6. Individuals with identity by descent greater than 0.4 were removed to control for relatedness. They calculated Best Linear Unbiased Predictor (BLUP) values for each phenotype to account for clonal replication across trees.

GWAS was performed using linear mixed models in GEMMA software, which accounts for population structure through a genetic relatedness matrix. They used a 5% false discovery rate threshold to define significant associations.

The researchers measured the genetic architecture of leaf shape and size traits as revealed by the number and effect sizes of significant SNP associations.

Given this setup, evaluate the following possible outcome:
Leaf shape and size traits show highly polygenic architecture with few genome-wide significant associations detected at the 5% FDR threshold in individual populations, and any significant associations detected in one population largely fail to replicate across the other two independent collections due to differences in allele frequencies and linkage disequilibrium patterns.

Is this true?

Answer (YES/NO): YES